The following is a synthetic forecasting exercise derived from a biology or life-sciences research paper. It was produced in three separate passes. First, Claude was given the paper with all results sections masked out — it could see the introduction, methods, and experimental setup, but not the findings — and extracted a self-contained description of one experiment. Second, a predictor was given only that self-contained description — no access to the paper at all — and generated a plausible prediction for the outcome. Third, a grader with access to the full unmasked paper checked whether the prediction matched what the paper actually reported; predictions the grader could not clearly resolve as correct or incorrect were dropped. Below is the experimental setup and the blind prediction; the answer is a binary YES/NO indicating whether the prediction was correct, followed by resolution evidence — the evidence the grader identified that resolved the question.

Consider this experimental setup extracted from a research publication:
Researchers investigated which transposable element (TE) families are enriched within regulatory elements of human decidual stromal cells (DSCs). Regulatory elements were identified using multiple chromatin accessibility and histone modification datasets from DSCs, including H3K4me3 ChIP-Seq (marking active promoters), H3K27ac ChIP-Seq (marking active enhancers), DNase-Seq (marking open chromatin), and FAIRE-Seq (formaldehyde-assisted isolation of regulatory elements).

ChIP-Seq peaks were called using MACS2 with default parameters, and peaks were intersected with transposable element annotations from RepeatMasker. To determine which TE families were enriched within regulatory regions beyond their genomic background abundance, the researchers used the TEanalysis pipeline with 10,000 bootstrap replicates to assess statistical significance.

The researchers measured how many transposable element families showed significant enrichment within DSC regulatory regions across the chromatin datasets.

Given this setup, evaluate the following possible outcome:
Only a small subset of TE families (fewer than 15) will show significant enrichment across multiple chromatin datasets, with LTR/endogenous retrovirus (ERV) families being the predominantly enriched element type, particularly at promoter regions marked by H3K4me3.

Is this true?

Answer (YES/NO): NO